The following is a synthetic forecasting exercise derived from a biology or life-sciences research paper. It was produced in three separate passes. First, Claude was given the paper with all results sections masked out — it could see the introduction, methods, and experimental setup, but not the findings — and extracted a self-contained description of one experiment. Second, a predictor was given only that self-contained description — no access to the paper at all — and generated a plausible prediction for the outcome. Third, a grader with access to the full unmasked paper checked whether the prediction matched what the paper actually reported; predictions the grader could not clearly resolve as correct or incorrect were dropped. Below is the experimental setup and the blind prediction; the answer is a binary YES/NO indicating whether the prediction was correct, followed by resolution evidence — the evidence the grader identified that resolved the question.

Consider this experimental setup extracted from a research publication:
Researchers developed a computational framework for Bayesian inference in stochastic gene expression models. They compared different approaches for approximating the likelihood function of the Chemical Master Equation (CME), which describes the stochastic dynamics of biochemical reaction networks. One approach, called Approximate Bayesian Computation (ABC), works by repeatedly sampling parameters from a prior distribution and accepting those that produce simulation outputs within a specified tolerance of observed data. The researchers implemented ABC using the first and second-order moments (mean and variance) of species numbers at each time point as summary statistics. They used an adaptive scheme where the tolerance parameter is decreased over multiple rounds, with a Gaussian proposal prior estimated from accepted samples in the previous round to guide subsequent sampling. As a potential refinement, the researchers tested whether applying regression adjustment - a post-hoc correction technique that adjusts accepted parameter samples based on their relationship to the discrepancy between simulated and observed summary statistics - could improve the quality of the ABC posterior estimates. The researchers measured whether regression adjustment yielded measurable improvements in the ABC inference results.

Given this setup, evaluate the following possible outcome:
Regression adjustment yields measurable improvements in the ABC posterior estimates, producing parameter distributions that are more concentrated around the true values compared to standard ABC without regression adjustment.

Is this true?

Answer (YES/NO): NO